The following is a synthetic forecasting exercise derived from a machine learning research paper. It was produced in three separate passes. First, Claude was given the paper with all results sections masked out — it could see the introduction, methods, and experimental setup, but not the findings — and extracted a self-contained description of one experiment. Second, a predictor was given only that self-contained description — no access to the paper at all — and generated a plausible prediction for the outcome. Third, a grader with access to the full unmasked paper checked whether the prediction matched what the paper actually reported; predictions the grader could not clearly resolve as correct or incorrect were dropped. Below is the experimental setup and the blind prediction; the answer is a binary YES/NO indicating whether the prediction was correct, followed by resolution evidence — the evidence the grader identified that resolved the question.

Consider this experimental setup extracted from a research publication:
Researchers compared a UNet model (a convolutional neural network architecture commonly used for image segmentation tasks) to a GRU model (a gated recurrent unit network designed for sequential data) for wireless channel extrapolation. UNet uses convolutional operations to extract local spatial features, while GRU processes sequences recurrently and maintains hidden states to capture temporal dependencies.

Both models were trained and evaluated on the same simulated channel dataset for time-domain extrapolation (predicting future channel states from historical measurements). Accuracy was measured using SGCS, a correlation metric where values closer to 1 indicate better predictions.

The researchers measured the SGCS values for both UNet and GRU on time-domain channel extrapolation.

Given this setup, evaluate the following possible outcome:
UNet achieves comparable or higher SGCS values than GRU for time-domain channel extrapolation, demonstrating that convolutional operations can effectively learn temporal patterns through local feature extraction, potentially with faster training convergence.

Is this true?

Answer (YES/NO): NO